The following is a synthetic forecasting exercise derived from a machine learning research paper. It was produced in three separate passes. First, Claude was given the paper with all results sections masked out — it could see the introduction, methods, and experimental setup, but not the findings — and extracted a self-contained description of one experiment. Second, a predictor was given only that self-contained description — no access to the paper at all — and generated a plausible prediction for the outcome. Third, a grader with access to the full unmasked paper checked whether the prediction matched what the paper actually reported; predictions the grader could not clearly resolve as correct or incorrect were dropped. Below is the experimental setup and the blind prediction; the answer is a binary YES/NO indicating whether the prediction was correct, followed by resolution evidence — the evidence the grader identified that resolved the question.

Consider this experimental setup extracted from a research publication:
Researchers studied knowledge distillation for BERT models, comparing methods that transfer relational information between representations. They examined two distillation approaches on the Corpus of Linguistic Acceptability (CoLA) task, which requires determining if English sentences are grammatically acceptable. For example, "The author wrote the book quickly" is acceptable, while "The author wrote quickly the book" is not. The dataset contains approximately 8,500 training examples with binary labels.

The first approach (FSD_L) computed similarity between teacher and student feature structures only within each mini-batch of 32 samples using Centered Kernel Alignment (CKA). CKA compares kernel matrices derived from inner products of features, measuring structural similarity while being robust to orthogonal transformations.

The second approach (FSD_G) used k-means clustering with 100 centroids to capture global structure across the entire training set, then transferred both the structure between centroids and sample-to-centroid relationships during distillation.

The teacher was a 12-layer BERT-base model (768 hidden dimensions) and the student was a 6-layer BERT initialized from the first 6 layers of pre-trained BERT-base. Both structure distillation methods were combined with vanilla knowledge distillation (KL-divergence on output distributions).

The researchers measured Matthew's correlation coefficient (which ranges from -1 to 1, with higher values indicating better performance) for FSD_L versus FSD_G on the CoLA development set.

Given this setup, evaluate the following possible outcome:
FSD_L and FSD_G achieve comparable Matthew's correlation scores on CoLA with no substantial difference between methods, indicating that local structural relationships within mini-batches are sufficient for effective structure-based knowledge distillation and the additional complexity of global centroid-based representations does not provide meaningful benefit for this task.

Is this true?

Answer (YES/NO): NO